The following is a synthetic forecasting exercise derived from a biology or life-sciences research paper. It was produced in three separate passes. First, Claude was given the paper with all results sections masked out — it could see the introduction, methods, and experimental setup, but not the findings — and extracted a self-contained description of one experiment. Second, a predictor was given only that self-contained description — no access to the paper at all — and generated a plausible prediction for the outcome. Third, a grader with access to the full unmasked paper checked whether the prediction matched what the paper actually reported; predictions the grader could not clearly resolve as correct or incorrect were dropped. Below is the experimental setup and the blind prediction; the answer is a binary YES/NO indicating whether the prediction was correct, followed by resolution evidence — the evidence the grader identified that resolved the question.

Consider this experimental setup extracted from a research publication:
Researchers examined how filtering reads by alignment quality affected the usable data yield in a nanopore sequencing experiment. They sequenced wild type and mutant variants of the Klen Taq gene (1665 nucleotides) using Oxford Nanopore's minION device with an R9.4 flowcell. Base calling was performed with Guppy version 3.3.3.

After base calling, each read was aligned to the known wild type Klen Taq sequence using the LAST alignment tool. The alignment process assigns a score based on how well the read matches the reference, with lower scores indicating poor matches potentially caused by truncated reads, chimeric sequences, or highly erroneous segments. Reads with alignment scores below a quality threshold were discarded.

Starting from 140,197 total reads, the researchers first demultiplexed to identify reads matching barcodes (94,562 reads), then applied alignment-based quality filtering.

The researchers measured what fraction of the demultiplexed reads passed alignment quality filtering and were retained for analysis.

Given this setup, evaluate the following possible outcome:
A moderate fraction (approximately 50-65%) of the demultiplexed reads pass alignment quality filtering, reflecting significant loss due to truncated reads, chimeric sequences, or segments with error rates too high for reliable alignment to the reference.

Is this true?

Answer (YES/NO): NO